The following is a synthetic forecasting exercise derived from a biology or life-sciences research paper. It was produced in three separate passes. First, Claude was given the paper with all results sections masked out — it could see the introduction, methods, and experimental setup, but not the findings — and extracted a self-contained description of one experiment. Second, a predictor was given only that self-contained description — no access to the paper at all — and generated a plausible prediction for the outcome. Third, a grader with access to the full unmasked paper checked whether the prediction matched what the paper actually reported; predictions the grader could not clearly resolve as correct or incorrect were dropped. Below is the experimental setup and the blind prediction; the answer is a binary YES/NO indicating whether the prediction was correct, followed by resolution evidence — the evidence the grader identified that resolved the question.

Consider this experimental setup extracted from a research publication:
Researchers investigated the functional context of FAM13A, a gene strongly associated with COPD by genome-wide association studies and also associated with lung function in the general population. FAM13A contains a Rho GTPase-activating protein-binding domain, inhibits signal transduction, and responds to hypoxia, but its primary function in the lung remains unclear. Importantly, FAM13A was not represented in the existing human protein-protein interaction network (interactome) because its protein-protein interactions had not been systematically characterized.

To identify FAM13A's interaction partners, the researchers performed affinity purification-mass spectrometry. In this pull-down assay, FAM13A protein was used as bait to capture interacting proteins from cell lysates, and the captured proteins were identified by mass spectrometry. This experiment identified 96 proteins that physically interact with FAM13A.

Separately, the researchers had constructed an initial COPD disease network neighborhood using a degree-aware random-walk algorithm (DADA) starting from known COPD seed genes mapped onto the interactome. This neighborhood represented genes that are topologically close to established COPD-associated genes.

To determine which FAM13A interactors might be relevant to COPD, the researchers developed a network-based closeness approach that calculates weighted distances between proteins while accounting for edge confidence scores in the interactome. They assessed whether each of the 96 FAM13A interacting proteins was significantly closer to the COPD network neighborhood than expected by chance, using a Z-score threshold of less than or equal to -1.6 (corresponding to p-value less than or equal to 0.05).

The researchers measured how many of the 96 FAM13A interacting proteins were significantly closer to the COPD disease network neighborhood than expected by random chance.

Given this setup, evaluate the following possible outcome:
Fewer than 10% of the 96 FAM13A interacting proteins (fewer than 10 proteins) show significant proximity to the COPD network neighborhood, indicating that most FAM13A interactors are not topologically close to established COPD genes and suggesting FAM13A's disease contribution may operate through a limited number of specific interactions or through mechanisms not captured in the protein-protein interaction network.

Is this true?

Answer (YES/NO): YES